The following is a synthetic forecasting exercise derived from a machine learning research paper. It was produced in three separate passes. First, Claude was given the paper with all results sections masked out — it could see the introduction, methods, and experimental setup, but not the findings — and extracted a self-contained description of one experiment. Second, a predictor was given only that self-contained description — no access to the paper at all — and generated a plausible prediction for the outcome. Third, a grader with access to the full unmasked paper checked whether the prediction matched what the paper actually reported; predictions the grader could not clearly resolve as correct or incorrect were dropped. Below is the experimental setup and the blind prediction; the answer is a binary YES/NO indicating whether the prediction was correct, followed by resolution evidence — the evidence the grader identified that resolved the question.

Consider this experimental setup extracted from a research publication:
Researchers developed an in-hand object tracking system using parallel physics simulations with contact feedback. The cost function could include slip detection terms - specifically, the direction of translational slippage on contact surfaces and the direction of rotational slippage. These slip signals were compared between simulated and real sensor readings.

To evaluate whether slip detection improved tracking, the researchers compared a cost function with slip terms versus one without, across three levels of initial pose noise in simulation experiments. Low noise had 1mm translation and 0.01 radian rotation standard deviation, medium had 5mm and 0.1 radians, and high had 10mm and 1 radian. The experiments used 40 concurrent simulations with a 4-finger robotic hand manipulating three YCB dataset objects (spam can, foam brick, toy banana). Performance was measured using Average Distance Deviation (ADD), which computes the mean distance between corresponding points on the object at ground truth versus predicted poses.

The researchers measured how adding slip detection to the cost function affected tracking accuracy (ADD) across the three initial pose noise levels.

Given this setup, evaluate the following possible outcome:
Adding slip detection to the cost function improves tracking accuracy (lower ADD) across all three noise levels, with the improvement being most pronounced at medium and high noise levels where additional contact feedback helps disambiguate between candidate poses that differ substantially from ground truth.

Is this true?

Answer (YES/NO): NO